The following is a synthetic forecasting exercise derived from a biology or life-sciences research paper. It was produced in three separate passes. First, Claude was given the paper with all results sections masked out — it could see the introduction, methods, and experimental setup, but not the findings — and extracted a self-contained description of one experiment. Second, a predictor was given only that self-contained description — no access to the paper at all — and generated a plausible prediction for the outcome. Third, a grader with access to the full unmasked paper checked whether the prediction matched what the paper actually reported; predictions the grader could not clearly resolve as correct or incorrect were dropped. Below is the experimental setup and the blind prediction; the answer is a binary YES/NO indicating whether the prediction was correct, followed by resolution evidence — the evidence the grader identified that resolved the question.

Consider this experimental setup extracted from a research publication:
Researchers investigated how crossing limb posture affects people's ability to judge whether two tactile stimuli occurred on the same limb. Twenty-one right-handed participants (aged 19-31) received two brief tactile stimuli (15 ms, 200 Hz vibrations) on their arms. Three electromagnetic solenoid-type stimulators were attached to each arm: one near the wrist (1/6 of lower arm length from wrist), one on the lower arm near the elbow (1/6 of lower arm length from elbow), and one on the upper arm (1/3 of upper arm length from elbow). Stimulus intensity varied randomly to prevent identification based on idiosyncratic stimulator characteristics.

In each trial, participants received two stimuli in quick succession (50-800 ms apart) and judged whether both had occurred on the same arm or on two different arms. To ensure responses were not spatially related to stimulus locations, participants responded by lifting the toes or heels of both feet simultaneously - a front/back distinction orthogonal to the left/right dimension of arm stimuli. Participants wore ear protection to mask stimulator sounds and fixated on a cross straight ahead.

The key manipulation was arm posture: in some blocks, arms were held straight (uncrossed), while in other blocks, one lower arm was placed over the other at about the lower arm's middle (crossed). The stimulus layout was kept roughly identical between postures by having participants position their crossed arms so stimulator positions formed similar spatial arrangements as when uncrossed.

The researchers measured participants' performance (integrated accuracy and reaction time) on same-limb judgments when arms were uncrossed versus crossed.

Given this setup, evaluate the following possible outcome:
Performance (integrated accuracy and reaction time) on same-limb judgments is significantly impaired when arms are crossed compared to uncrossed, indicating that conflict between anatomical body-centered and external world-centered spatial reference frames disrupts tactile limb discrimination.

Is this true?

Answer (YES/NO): NO